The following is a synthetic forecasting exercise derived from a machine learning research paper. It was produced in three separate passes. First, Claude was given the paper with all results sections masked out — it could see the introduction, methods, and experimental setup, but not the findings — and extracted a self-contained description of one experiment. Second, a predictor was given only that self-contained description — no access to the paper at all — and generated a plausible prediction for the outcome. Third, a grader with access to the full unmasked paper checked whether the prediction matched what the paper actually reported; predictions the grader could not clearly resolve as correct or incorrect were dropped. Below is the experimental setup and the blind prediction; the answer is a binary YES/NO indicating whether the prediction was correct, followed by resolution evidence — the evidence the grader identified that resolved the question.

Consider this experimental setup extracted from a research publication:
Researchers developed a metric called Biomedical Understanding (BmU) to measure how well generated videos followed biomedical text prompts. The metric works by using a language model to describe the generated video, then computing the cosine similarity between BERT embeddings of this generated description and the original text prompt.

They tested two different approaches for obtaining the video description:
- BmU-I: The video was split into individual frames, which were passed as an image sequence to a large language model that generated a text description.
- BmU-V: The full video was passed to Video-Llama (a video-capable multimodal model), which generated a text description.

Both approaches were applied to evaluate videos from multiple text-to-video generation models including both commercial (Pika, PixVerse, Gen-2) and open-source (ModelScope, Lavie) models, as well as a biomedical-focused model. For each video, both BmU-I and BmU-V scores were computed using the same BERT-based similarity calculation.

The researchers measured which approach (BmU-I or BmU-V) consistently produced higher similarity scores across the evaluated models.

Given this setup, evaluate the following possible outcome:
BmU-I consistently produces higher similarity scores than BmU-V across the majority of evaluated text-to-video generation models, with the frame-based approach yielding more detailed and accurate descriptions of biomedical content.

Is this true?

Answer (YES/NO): NO